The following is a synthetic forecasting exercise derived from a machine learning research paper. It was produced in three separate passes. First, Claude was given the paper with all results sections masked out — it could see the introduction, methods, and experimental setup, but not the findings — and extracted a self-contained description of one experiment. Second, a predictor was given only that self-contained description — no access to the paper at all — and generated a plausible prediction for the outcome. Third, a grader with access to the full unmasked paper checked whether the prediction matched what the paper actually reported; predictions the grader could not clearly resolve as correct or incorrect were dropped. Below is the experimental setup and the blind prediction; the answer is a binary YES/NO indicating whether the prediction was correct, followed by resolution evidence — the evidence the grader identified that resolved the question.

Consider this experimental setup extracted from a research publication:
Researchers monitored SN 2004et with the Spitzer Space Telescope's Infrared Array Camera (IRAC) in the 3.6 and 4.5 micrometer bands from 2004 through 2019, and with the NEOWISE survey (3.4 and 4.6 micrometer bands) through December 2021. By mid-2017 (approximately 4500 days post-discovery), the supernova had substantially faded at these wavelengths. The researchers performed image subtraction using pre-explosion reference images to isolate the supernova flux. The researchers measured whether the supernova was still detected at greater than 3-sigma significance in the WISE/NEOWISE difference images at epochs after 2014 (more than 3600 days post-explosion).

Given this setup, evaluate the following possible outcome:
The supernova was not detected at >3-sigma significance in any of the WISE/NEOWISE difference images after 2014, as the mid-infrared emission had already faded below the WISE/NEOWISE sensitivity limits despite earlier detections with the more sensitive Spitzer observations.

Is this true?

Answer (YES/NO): YES